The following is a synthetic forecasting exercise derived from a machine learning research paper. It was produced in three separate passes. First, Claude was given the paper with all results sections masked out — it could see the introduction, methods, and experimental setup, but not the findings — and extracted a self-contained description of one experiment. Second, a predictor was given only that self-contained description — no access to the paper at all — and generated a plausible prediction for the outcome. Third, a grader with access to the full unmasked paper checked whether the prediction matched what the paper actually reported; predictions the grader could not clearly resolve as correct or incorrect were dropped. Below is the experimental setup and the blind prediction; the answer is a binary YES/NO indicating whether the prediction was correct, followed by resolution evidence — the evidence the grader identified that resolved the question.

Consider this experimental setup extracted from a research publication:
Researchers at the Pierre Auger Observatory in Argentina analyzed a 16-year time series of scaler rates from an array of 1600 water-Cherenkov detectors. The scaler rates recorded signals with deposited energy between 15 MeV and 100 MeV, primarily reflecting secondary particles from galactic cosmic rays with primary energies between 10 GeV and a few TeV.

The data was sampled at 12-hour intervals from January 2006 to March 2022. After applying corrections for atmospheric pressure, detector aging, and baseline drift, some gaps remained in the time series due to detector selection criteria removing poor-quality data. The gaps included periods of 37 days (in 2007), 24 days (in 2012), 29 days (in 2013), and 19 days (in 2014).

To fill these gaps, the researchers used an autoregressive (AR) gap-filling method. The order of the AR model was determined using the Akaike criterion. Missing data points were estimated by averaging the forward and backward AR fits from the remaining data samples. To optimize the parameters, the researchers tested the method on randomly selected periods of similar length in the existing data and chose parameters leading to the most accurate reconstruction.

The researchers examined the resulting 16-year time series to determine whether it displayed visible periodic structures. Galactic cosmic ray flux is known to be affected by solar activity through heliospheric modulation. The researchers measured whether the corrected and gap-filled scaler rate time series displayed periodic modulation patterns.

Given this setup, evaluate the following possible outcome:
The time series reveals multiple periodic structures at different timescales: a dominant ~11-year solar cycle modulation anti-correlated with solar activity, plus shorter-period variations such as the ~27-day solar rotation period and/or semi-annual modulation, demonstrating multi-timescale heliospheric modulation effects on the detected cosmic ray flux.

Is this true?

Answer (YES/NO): YES